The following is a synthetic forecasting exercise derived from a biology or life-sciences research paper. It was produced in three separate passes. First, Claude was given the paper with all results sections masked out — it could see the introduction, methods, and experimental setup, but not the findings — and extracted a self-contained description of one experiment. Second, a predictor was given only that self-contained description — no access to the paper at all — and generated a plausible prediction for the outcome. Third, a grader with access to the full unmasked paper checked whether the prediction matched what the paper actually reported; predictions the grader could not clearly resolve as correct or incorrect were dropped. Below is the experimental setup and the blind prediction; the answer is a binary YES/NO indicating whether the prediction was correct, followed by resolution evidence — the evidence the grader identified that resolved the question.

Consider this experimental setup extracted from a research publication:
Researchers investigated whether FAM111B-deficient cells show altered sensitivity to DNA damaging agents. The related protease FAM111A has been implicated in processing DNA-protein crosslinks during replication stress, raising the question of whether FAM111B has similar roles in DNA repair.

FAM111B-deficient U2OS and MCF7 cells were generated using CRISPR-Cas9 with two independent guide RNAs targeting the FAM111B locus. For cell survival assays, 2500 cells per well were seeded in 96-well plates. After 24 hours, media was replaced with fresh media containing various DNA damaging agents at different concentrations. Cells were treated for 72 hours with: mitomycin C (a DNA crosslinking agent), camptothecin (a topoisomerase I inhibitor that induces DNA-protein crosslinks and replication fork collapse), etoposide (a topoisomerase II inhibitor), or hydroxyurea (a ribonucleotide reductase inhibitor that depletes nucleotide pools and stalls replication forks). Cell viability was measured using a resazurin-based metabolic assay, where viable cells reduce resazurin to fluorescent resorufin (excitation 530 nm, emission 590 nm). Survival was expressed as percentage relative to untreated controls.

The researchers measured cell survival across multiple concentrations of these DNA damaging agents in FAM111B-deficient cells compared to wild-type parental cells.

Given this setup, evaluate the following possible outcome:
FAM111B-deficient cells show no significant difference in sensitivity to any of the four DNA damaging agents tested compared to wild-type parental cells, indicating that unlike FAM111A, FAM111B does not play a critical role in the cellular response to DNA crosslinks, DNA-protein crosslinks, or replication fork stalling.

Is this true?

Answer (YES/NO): YES